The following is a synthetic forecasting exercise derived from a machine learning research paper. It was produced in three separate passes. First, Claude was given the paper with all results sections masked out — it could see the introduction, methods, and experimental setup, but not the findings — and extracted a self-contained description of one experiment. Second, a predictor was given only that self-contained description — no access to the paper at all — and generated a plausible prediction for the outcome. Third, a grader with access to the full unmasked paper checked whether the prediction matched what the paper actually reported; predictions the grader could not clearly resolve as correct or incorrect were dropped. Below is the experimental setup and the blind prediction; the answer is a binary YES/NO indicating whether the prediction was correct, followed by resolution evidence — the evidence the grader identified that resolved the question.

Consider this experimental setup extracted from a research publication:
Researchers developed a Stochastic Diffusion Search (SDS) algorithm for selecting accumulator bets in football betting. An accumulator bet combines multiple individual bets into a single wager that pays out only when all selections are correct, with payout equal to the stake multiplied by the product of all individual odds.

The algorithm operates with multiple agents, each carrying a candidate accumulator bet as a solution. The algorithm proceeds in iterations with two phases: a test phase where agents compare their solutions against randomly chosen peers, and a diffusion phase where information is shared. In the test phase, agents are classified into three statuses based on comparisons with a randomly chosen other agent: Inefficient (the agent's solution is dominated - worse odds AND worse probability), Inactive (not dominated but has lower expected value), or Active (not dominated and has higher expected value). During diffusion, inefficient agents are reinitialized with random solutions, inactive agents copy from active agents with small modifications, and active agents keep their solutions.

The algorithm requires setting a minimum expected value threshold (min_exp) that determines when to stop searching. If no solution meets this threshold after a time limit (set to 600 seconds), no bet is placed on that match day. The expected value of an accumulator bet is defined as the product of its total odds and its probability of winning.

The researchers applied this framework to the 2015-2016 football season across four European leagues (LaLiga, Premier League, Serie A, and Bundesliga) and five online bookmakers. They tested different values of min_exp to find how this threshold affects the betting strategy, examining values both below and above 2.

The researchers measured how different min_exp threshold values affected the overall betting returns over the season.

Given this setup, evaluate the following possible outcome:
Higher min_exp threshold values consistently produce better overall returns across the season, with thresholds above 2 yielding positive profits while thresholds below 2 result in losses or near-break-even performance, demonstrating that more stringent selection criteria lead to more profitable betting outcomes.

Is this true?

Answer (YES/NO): NO